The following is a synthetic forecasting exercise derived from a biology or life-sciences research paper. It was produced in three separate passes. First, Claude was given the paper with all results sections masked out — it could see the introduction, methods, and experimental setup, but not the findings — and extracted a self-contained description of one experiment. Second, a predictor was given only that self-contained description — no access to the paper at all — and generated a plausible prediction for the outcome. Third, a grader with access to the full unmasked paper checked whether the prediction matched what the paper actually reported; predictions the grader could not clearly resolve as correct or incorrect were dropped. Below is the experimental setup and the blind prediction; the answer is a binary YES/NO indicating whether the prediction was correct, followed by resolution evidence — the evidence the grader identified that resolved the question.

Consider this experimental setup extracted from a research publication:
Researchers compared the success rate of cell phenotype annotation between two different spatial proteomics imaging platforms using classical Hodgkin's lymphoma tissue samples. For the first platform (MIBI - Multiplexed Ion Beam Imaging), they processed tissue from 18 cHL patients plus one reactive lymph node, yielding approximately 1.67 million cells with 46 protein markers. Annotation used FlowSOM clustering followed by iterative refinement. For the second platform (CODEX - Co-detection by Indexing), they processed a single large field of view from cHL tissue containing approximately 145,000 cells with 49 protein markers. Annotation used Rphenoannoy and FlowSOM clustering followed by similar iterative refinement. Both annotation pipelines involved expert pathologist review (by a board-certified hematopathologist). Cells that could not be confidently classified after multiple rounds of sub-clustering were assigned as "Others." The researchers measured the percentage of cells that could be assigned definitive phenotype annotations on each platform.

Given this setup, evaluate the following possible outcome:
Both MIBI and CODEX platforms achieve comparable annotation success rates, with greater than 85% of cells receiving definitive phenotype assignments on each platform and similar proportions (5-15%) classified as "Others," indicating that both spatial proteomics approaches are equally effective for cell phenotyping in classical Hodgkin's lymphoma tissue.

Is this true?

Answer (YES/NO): NO